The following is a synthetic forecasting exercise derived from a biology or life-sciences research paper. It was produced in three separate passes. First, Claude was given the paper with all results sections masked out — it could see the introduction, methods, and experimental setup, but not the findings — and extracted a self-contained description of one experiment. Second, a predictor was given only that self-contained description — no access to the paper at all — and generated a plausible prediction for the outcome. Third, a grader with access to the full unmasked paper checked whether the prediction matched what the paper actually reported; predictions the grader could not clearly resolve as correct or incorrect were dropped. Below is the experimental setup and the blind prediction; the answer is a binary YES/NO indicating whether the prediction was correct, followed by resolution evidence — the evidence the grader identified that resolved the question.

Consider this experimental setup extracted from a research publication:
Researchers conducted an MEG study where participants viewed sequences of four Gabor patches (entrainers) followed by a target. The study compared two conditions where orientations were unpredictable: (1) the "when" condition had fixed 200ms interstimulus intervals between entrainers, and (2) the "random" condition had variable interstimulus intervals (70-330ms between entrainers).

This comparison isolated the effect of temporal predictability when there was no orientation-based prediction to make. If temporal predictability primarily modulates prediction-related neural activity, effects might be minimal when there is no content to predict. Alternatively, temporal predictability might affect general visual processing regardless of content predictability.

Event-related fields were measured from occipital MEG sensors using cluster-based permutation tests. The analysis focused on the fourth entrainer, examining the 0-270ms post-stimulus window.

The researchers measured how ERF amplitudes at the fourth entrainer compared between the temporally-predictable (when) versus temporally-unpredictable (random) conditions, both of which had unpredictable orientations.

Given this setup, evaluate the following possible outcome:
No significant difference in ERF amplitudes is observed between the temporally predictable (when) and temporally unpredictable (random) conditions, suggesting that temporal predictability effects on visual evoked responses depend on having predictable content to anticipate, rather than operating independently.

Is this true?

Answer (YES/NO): YES